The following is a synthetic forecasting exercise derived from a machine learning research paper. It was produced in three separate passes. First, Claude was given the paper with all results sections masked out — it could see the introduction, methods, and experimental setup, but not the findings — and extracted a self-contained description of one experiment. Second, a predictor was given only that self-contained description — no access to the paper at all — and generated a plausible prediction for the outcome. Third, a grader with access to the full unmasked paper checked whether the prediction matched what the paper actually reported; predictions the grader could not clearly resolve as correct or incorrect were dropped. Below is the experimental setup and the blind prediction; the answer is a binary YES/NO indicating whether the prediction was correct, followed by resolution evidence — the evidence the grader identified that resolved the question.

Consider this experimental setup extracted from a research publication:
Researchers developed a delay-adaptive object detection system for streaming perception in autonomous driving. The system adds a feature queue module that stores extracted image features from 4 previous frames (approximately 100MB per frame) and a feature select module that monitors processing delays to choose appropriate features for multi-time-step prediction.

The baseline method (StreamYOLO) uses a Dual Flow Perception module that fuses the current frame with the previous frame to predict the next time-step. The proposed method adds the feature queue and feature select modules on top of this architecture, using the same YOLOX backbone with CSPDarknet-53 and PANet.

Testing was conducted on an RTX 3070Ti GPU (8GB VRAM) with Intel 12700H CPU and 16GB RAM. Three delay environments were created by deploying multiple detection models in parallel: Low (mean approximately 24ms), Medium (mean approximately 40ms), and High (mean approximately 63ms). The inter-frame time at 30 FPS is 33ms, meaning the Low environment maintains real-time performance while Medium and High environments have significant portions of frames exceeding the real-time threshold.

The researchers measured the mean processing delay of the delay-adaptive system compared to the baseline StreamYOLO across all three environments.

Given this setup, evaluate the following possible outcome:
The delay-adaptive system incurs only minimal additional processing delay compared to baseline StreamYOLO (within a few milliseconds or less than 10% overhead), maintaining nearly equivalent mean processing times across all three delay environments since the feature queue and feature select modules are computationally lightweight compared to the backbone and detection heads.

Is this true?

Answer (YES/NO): YES